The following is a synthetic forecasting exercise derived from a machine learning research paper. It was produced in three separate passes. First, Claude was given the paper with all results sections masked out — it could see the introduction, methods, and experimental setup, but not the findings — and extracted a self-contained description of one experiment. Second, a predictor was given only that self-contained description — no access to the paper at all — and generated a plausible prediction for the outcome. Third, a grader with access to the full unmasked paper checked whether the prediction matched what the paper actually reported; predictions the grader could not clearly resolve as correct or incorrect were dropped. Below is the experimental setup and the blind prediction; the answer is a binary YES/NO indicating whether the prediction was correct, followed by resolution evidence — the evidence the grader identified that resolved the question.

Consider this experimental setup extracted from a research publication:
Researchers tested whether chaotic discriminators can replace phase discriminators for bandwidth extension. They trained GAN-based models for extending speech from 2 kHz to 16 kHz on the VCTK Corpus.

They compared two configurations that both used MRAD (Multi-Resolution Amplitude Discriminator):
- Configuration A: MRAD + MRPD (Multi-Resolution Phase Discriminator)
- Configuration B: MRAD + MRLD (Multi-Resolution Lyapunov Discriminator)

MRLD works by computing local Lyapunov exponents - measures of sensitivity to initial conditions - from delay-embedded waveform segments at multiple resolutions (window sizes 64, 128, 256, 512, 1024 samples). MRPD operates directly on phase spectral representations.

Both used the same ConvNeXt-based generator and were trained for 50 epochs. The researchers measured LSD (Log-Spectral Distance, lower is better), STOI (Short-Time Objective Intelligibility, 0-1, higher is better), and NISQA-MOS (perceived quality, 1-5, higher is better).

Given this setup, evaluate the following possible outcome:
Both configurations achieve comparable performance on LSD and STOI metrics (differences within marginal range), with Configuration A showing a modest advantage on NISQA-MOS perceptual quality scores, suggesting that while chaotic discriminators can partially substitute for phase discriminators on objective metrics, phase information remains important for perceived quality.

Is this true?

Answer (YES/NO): YES